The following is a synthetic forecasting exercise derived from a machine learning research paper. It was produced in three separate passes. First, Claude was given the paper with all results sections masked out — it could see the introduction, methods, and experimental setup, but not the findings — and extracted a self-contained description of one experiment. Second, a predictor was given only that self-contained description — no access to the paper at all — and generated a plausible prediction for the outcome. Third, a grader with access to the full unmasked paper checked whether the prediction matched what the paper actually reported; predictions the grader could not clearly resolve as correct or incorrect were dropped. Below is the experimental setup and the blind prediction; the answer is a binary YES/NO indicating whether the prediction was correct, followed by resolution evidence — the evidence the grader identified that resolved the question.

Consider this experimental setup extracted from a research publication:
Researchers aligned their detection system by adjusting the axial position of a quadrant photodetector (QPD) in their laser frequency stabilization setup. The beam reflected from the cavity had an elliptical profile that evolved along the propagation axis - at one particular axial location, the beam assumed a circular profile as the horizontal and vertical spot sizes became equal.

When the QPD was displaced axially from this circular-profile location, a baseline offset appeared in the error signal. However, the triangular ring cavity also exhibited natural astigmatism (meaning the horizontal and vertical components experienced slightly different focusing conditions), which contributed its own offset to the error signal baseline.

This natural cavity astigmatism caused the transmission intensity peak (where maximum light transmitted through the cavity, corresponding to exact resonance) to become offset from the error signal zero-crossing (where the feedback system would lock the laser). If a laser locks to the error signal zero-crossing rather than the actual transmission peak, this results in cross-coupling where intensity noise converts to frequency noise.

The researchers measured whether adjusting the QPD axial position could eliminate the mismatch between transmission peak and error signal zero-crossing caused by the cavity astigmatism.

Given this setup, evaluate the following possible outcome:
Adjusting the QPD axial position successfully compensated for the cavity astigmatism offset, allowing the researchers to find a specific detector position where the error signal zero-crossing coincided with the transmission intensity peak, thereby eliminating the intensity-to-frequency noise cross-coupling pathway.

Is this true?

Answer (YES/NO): YES